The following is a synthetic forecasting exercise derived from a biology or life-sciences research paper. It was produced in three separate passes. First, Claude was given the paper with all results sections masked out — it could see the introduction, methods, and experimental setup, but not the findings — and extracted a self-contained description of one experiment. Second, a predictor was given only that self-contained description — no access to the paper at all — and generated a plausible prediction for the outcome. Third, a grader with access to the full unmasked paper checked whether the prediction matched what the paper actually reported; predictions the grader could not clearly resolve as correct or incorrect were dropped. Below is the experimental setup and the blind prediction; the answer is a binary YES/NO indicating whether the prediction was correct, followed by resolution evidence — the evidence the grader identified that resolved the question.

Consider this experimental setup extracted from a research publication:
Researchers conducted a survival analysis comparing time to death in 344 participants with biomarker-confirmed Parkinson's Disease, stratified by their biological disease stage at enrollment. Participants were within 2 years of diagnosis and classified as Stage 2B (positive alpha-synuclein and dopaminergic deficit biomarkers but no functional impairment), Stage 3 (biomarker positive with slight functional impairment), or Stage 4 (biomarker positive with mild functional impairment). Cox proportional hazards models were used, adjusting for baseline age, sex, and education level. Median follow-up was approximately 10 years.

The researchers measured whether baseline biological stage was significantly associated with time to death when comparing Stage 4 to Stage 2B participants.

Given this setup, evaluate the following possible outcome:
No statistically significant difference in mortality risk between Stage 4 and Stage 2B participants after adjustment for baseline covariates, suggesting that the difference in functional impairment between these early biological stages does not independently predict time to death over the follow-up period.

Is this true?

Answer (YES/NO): YES